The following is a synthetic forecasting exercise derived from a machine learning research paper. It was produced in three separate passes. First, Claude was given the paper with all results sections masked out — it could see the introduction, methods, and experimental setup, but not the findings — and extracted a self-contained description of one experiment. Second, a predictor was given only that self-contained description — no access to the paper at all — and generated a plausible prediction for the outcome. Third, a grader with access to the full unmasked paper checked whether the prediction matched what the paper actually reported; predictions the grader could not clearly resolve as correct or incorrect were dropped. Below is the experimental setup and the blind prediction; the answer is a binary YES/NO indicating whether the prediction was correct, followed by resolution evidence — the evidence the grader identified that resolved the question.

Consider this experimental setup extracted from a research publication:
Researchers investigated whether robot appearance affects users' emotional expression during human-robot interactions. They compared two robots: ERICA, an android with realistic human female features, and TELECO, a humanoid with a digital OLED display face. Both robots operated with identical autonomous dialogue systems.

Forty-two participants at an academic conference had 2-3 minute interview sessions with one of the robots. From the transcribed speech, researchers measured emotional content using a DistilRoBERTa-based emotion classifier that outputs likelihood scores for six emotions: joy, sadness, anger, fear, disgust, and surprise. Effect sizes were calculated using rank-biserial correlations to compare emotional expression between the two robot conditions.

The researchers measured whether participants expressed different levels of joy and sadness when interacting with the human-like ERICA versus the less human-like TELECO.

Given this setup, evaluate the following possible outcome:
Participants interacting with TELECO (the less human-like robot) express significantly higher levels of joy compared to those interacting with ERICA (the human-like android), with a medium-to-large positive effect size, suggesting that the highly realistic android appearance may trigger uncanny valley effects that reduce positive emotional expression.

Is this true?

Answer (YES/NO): NO